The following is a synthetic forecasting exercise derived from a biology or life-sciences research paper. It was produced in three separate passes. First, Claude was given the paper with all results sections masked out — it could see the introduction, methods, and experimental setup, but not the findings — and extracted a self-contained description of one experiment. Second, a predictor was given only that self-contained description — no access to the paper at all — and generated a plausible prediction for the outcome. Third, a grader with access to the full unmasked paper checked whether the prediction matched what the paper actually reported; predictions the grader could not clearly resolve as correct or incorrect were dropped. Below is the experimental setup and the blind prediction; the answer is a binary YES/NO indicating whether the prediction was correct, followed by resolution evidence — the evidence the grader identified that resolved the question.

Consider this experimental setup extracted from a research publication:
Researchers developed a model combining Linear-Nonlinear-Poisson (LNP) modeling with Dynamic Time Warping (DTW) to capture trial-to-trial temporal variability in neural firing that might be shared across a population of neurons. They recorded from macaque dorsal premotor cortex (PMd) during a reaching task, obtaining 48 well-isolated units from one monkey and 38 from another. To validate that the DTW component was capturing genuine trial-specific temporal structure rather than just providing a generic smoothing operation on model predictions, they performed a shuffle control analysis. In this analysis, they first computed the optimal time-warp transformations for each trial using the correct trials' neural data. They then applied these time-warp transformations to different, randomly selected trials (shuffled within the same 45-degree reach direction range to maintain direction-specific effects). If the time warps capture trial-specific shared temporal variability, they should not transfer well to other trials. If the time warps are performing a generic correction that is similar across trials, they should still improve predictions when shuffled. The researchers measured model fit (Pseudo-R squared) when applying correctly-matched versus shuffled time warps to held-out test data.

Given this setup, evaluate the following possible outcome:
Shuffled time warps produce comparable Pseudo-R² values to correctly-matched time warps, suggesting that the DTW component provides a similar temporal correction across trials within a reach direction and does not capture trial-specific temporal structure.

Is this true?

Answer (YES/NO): NO